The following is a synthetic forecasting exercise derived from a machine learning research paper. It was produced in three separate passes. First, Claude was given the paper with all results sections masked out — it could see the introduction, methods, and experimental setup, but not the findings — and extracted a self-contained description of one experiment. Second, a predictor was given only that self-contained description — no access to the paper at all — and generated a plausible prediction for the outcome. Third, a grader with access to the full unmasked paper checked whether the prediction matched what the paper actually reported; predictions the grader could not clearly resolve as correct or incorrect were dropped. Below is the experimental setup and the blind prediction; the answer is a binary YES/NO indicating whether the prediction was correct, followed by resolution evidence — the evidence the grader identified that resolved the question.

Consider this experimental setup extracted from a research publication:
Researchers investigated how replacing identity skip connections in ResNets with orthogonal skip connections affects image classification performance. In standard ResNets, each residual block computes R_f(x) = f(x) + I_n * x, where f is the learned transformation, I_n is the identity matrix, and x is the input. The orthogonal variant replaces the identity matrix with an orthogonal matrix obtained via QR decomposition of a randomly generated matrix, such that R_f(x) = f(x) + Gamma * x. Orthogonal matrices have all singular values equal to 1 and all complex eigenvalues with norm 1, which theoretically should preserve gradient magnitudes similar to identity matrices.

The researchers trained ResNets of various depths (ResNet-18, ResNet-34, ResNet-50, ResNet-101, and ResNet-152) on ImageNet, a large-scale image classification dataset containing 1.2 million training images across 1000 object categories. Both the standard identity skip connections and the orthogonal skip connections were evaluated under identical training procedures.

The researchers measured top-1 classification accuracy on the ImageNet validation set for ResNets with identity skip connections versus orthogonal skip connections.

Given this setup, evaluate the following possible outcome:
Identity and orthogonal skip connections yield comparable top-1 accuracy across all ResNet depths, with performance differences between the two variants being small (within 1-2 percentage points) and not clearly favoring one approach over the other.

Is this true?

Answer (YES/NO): NO